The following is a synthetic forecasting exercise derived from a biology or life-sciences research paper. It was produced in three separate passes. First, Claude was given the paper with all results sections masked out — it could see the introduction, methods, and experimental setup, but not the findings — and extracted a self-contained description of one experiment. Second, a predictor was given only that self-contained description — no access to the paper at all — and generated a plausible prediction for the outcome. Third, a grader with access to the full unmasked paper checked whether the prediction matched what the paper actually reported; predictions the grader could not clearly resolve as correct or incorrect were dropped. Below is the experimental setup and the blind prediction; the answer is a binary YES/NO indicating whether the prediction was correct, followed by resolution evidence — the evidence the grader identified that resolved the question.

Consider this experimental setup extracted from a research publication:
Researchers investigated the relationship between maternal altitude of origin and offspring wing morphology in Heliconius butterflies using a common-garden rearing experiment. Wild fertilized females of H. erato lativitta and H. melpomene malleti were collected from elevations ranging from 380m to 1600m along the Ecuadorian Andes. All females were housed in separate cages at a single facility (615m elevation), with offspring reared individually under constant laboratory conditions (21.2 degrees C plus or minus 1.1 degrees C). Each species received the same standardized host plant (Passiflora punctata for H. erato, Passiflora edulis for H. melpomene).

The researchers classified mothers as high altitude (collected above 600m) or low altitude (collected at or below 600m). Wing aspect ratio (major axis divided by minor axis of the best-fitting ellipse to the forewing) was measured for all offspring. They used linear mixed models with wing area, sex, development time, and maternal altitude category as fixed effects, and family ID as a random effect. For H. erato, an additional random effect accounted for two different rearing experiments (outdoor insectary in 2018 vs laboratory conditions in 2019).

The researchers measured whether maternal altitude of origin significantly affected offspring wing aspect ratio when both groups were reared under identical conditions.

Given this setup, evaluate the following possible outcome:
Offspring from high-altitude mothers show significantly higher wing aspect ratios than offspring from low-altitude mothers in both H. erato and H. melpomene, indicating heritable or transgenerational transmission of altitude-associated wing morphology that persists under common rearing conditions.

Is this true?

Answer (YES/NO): NO